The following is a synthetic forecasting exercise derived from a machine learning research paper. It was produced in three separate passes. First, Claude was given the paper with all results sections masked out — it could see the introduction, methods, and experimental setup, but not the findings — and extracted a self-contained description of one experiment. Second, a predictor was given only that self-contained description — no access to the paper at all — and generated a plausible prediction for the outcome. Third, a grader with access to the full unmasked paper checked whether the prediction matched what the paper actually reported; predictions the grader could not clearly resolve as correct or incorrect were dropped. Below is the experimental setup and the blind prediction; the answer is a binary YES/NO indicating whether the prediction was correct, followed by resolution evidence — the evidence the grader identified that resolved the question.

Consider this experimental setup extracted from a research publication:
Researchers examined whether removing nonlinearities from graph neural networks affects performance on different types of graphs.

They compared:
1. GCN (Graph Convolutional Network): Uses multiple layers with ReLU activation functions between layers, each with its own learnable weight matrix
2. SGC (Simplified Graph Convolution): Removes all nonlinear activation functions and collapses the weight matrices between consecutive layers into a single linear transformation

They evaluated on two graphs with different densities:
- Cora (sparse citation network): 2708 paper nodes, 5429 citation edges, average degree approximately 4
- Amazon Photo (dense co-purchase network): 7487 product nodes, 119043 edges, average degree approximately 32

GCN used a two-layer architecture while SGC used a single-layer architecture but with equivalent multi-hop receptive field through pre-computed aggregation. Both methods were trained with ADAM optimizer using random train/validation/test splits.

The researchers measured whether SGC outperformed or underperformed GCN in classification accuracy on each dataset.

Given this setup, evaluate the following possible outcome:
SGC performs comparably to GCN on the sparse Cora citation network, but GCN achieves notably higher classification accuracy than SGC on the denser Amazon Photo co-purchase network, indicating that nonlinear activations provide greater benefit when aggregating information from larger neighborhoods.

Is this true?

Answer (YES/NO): NO